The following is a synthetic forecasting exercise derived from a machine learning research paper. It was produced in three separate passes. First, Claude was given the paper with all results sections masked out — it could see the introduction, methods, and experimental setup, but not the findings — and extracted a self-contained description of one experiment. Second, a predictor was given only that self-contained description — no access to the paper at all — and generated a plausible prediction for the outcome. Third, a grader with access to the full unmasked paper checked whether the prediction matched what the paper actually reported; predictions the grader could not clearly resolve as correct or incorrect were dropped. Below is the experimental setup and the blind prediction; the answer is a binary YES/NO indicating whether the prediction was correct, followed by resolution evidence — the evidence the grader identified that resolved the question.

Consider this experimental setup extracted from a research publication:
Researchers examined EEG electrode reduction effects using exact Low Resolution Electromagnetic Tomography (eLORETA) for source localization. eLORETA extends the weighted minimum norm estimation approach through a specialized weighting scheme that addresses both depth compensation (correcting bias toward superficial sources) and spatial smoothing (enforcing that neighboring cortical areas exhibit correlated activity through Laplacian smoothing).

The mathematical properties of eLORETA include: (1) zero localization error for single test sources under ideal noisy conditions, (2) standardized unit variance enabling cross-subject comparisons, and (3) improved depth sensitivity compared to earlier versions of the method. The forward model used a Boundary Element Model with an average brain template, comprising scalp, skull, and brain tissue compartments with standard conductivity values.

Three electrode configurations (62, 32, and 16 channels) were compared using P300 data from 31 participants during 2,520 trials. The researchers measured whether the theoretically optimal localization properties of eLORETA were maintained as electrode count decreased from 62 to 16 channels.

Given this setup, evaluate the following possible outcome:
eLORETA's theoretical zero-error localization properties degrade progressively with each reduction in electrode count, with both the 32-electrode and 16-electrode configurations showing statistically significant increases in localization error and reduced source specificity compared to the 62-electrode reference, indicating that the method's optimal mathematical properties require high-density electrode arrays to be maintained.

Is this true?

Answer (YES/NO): YES